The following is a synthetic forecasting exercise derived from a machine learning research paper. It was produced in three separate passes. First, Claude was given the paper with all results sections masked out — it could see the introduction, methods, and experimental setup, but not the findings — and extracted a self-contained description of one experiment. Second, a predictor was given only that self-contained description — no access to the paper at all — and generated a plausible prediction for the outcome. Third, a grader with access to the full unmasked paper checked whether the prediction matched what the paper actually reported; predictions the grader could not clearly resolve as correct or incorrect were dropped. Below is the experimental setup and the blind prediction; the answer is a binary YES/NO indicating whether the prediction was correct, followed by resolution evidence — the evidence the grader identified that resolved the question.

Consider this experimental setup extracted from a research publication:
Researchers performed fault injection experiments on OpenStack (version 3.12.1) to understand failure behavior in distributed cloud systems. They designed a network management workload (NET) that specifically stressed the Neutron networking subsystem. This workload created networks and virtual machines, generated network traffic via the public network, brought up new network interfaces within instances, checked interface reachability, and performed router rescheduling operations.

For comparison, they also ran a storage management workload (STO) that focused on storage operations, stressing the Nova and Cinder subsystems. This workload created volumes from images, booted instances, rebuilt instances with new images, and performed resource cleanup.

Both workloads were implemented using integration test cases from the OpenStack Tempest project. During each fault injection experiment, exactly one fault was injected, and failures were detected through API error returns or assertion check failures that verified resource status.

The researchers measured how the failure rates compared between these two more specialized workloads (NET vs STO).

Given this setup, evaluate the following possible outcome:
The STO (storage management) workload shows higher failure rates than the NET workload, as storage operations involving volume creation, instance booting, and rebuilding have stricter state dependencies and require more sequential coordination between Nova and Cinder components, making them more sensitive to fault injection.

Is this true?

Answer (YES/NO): YES